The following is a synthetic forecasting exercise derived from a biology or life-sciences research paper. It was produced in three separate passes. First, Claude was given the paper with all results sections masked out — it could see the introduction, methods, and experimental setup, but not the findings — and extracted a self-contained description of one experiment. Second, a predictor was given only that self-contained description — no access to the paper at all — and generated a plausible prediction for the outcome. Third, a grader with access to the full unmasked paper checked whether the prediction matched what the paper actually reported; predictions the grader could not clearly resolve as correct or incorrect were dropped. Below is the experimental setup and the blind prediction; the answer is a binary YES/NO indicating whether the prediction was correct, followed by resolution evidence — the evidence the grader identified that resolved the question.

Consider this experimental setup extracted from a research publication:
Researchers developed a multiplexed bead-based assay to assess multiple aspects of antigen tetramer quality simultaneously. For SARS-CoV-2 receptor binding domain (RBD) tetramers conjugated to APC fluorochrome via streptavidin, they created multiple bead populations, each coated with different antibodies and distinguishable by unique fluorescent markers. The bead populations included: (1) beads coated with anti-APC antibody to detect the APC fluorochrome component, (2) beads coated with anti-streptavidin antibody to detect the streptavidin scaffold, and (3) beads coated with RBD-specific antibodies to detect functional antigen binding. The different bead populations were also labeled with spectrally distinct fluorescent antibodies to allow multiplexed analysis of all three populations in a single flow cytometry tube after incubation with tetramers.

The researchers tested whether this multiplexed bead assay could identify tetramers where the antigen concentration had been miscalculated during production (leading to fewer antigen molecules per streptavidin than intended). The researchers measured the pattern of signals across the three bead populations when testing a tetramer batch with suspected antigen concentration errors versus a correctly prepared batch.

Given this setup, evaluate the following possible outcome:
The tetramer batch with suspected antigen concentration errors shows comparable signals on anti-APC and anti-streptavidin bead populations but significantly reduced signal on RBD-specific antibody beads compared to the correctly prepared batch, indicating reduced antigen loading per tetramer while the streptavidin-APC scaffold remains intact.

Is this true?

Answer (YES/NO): NO